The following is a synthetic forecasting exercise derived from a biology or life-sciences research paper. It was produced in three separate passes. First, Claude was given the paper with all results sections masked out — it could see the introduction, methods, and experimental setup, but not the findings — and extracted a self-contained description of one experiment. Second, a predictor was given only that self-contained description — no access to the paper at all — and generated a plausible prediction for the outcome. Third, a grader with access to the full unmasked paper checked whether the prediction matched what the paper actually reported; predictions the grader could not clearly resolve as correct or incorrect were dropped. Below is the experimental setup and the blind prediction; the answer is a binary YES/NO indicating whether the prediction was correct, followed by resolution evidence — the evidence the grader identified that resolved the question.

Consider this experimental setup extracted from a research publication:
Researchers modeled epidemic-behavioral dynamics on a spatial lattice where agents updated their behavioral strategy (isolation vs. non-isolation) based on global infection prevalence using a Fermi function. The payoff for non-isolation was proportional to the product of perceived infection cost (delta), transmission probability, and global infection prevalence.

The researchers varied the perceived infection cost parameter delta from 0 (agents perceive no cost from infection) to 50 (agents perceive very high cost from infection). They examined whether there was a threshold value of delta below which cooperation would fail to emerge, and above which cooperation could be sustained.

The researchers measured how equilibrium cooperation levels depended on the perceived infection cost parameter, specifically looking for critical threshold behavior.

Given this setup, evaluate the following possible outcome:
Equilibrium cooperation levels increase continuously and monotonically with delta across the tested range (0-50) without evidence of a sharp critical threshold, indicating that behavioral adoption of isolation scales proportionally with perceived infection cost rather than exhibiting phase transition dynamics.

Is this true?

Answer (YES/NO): NO